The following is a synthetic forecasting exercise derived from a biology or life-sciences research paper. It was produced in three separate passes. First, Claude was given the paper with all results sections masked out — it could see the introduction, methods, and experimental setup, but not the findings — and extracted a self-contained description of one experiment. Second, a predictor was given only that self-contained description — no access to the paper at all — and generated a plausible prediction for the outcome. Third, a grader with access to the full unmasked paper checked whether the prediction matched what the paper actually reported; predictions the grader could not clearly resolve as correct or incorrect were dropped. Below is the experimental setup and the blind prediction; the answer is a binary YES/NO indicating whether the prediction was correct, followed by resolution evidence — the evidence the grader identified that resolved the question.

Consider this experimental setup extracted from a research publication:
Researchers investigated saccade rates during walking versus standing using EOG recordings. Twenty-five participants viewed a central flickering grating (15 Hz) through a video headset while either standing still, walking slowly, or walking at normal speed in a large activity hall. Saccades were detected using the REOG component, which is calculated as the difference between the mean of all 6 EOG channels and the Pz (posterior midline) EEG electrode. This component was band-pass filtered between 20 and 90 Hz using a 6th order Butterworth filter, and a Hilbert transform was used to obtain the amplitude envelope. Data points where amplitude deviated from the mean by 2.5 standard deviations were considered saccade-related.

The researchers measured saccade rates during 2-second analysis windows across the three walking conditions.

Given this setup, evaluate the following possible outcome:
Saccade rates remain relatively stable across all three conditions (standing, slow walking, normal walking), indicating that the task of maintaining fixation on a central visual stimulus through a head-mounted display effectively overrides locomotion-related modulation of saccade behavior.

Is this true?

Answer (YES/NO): NO